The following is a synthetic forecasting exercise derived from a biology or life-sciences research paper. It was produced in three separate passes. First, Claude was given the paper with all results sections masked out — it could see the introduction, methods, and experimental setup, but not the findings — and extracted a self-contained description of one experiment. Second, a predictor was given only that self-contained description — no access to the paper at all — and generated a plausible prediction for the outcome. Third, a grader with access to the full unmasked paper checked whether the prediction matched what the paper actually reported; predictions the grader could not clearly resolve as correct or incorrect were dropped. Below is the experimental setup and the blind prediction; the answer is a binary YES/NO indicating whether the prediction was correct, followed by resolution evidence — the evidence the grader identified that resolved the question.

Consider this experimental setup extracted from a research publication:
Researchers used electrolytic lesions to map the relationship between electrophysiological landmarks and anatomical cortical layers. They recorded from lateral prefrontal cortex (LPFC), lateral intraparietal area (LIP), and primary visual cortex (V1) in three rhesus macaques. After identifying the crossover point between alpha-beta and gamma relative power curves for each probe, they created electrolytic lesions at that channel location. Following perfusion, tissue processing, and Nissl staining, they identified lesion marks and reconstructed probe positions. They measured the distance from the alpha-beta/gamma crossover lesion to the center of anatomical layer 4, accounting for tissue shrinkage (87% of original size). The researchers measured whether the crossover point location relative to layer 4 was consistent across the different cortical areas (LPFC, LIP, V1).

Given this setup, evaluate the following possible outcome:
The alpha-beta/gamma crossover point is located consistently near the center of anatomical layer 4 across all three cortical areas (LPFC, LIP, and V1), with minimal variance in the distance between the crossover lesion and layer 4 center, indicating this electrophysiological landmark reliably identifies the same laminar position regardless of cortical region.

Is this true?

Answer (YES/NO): YES